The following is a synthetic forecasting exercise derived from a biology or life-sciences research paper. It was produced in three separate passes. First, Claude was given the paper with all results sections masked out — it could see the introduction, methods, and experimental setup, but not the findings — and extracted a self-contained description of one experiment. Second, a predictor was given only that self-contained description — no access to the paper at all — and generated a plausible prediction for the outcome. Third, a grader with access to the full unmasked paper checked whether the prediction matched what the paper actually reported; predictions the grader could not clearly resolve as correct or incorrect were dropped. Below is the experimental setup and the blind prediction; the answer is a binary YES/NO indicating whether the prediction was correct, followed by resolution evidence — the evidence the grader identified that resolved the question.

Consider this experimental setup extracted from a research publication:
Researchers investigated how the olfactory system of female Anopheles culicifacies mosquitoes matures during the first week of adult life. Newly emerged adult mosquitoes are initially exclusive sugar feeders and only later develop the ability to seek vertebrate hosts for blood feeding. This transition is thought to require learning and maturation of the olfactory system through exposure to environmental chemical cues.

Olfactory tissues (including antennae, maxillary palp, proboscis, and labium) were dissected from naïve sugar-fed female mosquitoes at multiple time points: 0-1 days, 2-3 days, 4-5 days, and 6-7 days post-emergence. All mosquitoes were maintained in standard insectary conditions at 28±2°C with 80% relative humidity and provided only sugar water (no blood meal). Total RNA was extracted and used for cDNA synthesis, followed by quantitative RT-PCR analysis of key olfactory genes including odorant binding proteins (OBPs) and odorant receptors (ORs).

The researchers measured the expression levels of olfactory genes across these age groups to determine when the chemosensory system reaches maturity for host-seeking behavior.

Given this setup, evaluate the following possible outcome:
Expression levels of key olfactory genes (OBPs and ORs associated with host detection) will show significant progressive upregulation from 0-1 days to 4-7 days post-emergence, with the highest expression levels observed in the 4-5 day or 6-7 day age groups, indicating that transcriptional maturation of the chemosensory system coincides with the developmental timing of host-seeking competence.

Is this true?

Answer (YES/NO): YES